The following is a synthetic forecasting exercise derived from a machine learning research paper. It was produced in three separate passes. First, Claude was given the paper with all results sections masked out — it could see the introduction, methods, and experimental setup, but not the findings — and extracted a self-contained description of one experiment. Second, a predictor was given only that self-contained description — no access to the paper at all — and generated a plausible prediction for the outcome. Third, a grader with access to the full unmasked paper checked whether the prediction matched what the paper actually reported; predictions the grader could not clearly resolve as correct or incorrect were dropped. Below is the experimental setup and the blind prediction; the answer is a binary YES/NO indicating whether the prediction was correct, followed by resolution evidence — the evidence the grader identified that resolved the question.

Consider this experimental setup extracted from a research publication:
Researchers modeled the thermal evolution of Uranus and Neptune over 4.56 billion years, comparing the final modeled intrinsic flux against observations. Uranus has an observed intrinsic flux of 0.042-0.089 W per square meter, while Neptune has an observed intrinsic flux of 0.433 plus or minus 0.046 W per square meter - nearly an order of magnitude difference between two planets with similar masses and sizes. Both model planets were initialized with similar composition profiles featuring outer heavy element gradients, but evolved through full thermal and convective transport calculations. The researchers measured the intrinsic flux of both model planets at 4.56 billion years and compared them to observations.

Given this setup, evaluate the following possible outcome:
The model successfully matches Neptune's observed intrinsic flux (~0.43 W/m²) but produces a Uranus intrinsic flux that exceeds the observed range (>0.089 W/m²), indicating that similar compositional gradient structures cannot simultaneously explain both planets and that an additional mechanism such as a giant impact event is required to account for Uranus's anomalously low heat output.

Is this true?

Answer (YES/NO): NO